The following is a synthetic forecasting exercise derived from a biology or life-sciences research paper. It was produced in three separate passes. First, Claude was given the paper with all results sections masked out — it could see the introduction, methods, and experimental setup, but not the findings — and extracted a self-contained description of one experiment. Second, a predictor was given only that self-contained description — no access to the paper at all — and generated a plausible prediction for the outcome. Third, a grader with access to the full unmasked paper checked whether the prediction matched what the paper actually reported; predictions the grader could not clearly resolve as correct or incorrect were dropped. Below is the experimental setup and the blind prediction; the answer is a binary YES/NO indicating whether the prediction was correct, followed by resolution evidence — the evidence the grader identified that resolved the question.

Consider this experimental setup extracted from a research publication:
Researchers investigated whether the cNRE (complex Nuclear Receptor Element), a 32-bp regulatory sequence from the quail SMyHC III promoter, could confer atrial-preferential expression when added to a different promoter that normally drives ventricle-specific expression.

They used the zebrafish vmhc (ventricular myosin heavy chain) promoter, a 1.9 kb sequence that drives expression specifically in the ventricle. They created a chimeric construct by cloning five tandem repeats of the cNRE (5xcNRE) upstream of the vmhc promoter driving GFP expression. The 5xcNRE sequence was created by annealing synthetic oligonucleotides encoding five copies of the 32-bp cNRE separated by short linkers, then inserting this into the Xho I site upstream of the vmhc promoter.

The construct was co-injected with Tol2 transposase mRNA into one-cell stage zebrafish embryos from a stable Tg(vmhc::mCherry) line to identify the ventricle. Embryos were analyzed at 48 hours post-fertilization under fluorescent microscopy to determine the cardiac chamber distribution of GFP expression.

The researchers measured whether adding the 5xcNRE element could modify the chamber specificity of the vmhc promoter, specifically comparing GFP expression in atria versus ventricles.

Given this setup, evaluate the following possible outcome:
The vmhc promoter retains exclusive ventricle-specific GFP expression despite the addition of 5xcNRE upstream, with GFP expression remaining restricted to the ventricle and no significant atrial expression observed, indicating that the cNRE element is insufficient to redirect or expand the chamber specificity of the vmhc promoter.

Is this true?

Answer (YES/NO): NO